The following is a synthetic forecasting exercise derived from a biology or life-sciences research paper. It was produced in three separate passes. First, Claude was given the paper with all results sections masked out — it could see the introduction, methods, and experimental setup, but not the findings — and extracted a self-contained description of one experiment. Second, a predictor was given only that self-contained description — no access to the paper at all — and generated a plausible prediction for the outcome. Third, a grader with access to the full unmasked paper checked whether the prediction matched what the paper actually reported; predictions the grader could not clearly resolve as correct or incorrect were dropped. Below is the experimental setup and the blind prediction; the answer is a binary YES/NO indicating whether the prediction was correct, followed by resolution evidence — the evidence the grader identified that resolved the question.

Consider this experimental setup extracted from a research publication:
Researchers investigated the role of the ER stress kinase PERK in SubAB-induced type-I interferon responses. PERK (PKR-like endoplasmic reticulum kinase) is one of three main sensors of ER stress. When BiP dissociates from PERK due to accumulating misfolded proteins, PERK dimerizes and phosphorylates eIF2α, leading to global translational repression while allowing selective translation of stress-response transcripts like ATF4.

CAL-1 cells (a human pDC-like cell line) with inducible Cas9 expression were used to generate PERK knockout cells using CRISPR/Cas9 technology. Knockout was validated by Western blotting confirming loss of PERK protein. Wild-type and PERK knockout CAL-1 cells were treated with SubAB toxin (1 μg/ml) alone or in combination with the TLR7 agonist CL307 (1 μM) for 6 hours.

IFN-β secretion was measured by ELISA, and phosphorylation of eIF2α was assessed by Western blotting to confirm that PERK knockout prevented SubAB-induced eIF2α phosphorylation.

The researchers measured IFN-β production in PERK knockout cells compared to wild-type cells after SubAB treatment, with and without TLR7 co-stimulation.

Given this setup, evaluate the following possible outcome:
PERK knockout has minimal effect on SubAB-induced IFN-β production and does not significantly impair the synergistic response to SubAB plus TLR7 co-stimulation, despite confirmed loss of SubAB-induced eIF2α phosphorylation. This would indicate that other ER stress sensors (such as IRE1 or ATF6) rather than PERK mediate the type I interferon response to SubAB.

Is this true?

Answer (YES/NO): NO